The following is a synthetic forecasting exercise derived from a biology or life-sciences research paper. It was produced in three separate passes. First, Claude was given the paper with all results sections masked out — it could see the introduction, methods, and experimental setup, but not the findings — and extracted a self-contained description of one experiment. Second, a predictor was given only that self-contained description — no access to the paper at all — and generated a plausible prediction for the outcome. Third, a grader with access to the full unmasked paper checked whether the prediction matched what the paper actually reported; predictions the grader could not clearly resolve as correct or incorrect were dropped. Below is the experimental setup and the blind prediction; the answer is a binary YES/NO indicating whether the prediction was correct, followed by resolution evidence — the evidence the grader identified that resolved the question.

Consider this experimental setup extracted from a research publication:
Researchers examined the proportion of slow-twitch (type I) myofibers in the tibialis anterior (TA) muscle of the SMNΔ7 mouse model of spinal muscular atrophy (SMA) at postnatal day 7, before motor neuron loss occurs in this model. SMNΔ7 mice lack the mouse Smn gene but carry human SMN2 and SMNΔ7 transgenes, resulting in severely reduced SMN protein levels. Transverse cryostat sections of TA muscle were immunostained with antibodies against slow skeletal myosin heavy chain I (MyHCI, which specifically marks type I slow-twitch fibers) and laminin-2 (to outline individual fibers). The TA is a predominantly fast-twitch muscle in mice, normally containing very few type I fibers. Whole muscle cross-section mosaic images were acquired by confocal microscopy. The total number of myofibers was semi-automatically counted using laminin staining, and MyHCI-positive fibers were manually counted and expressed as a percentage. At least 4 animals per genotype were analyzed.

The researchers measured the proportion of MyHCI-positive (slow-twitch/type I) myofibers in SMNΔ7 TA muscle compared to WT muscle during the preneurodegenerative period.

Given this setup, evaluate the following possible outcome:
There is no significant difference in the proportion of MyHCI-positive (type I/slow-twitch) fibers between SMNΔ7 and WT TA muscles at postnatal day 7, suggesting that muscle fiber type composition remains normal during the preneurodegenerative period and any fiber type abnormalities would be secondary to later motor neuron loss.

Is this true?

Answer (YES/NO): YES